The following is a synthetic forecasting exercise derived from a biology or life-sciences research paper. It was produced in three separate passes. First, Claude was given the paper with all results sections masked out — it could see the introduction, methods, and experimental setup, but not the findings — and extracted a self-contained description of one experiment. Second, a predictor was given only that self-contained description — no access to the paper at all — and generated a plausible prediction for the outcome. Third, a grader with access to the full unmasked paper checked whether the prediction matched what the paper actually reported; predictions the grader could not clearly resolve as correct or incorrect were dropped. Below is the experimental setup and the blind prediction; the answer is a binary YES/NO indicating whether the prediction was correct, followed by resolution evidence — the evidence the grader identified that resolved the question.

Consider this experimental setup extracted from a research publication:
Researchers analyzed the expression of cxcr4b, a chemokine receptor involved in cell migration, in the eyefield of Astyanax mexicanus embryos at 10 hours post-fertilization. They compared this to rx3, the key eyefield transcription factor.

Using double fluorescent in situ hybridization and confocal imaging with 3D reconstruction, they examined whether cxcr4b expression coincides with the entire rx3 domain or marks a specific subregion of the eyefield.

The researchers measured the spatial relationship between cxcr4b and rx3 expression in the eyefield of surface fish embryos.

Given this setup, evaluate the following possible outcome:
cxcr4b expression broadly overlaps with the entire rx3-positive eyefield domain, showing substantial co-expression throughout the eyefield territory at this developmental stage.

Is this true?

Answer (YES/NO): NO